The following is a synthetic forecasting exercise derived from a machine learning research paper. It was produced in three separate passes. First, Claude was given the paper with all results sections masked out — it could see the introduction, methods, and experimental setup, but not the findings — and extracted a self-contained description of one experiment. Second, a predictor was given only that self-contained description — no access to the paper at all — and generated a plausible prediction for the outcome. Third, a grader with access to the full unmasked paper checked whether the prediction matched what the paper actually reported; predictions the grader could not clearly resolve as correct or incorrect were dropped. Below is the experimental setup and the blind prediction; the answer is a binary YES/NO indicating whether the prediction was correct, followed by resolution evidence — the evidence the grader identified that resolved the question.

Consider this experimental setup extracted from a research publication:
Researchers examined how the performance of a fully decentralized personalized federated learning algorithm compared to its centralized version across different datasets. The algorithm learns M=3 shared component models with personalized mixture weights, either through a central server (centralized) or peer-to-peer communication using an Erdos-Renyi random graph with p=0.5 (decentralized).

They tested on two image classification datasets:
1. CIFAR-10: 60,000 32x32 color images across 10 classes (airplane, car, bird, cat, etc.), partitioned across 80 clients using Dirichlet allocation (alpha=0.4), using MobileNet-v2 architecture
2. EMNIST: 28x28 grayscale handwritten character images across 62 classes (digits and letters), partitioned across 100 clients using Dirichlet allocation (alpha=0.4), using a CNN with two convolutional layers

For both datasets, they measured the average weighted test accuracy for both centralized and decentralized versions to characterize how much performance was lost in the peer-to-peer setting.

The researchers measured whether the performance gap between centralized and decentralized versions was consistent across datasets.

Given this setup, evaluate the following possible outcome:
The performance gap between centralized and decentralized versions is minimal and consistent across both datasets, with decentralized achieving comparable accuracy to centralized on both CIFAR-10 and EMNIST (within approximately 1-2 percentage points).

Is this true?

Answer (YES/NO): NO